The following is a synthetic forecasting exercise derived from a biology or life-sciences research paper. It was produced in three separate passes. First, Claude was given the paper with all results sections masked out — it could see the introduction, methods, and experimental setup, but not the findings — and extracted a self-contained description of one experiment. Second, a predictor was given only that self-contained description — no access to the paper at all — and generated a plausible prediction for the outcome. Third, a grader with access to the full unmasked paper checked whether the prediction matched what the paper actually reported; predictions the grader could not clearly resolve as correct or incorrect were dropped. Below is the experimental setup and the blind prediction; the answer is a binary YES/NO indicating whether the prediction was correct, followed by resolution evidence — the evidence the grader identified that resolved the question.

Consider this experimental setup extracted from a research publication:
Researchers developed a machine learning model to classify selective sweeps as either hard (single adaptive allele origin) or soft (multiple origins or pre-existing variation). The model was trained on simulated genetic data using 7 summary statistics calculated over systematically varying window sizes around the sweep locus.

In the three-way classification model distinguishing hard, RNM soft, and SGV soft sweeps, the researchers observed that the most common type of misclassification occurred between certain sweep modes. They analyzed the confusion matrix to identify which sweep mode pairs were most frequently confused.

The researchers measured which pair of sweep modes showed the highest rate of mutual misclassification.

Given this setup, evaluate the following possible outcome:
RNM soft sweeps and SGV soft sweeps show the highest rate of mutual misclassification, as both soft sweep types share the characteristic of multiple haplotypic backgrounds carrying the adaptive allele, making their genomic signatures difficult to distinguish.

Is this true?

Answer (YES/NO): NO